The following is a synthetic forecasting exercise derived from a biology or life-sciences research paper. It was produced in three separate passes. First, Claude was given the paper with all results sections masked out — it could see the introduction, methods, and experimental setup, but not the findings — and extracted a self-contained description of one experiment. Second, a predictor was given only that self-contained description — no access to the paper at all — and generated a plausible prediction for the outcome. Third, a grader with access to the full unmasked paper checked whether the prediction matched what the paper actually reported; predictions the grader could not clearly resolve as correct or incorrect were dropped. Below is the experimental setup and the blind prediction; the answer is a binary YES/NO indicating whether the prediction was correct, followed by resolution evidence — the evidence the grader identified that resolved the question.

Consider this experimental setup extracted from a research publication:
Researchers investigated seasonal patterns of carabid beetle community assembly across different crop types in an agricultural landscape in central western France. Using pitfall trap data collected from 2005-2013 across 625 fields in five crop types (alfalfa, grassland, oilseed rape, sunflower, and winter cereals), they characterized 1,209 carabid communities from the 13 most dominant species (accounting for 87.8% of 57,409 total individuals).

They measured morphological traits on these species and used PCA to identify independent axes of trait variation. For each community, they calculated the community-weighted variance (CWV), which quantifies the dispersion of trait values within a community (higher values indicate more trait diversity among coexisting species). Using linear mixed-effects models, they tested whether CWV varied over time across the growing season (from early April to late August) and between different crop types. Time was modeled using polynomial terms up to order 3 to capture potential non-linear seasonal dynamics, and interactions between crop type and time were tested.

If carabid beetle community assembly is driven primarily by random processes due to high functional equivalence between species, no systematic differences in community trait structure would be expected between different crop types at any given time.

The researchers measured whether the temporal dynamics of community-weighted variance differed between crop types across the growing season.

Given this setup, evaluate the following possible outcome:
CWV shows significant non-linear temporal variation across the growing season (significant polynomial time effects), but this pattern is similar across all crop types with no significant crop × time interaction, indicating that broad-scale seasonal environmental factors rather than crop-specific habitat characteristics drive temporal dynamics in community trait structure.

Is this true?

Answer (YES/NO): NO